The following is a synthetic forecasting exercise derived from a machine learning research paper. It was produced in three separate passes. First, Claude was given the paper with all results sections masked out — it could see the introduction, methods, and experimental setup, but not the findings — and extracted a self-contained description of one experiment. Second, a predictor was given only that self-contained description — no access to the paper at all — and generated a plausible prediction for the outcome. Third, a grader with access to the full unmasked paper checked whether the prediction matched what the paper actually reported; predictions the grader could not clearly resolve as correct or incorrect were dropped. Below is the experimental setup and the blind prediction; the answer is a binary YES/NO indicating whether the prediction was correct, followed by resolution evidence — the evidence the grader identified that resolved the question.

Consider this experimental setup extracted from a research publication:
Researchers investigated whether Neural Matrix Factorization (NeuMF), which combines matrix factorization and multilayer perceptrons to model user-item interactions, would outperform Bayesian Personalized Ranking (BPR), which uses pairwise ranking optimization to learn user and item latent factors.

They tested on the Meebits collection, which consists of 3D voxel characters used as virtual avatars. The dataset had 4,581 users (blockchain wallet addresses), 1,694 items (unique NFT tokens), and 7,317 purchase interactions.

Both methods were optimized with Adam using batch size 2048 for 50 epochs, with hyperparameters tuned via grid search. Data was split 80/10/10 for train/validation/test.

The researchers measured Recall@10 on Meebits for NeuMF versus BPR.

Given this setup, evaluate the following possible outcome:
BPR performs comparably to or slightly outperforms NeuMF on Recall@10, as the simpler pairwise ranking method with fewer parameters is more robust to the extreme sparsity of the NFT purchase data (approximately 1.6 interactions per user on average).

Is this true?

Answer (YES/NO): NO